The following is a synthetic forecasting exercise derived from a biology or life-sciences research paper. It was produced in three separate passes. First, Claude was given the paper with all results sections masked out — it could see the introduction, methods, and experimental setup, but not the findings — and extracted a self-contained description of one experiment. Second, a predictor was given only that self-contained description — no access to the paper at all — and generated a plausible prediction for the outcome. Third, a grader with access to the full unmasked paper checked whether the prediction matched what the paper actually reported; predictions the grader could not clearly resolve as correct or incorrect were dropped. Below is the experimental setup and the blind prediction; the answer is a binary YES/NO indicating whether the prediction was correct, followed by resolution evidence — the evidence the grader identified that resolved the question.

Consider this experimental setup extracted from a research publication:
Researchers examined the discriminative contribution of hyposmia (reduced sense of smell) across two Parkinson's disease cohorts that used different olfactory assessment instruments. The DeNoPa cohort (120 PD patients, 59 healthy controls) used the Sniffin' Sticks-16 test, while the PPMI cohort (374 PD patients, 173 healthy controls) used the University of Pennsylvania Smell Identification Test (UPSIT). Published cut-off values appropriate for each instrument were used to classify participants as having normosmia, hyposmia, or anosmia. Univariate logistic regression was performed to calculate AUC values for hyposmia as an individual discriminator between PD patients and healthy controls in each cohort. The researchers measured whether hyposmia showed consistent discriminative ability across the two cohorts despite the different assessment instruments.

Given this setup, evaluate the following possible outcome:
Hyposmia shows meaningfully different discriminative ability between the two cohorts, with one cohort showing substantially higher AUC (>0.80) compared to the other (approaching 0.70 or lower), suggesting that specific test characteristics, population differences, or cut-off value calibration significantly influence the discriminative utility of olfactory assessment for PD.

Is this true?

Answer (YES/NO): NO